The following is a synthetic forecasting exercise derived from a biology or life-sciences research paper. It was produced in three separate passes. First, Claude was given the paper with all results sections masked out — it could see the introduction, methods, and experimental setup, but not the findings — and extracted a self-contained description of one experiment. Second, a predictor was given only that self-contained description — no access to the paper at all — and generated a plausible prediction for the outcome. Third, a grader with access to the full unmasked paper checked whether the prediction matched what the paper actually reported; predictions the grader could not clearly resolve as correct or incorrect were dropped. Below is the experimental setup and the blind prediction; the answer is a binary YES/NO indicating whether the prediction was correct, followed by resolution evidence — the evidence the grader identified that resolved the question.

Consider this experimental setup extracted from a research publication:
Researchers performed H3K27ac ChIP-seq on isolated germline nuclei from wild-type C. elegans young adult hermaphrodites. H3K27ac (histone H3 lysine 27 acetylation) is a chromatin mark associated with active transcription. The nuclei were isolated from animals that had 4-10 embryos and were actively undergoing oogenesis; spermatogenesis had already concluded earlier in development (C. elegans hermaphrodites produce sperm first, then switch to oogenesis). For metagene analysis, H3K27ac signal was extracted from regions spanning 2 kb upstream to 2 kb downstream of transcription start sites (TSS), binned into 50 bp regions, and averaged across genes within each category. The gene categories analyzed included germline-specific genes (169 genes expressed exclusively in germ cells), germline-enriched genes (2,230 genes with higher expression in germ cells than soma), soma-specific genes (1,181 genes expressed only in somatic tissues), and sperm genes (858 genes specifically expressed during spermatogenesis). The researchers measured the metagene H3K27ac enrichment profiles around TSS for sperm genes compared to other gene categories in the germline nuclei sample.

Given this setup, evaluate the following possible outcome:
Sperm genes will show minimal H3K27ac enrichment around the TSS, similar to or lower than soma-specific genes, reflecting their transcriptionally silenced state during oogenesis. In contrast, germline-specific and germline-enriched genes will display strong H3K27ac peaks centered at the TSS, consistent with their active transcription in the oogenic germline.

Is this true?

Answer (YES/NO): YES